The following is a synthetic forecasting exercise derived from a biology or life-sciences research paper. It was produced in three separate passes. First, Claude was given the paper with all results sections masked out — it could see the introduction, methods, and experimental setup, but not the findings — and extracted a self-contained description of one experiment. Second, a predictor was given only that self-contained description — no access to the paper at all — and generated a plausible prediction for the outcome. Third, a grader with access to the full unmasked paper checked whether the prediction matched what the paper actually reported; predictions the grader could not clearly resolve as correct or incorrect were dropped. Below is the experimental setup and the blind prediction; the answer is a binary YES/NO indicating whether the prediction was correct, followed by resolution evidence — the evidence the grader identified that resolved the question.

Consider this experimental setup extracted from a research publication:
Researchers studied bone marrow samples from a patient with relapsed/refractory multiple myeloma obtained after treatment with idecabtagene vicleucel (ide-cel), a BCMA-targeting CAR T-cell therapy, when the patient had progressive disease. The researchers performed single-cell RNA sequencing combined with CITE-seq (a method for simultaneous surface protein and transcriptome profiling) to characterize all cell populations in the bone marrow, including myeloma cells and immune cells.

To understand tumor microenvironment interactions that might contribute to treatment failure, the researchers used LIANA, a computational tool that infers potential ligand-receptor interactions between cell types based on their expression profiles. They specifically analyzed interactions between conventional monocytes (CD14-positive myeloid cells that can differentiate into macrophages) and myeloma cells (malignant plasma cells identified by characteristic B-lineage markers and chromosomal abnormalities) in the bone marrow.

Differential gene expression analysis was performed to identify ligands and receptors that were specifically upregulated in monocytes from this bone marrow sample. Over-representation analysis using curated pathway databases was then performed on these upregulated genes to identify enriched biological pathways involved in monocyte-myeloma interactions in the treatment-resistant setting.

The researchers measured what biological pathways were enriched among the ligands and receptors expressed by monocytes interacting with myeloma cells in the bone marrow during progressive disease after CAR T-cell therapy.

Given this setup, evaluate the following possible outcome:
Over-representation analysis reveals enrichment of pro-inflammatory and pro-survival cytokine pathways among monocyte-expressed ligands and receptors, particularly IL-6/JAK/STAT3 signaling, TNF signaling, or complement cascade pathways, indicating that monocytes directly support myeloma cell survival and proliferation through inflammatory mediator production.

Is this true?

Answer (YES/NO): NO